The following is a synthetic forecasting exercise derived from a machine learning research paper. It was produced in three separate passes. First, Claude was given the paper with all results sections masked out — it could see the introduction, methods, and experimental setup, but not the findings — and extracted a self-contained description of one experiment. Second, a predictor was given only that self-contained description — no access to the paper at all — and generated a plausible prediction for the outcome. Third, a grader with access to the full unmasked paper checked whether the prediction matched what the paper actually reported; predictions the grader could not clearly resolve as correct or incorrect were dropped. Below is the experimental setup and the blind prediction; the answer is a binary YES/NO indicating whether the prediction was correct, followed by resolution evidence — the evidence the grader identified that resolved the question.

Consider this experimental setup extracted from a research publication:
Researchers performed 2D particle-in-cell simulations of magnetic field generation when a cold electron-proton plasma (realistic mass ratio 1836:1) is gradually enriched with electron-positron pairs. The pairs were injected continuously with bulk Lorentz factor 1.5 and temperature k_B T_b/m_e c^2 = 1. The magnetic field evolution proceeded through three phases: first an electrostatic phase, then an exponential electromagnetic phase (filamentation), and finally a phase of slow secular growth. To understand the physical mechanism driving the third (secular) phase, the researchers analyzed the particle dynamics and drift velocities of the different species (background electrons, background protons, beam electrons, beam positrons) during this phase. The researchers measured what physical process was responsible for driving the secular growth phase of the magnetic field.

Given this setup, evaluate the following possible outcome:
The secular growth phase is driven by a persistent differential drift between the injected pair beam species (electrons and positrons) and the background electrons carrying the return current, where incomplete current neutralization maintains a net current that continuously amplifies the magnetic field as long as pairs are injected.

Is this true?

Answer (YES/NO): NO